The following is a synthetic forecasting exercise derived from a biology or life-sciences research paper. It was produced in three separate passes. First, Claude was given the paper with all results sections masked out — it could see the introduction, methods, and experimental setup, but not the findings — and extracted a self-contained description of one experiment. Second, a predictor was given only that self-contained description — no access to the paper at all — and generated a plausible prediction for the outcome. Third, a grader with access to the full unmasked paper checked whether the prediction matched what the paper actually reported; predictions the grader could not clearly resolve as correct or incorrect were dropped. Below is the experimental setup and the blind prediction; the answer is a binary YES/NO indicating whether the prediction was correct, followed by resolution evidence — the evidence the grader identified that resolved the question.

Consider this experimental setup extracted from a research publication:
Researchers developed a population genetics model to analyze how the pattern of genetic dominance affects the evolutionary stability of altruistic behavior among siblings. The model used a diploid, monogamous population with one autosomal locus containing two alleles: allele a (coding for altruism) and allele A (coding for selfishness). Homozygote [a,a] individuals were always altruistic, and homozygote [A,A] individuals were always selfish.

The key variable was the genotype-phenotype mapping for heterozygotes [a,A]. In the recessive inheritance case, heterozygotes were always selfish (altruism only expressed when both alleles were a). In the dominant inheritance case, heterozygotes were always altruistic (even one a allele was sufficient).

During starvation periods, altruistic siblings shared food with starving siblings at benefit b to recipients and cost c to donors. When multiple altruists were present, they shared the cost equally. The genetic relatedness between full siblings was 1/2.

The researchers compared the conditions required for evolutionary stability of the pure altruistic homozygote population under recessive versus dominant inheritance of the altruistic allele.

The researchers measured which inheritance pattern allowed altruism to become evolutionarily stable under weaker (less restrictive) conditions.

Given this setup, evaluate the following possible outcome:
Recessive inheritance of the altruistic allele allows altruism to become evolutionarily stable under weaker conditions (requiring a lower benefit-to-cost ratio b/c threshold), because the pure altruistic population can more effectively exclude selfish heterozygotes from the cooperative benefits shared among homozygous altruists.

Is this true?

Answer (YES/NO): YES